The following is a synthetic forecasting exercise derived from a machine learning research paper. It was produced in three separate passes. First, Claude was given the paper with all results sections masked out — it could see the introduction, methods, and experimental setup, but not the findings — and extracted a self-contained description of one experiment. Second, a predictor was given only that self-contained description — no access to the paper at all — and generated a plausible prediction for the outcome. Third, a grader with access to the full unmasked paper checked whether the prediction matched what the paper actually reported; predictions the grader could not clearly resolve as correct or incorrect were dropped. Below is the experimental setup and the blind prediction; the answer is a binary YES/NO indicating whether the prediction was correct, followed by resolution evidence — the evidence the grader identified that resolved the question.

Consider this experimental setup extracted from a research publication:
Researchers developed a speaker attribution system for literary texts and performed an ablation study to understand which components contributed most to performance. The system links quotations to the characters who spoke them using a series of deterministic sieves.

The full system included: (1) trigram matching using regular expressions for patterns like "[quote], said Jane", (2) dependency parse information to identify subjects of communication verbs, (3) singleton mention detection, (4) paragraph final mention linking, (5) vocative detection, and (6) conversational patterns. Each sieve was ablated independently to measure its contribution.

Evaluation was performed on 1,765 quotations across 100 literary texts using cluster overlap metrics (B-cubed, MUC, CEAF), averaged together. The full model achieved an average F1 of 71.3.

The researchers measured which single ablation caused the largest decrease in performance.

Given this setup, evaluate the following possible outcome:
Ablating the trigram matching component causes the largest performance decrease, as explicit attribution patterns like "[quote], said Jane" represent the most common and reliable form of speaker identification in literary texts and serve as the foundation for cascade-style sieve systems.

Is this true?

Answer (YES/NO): NO